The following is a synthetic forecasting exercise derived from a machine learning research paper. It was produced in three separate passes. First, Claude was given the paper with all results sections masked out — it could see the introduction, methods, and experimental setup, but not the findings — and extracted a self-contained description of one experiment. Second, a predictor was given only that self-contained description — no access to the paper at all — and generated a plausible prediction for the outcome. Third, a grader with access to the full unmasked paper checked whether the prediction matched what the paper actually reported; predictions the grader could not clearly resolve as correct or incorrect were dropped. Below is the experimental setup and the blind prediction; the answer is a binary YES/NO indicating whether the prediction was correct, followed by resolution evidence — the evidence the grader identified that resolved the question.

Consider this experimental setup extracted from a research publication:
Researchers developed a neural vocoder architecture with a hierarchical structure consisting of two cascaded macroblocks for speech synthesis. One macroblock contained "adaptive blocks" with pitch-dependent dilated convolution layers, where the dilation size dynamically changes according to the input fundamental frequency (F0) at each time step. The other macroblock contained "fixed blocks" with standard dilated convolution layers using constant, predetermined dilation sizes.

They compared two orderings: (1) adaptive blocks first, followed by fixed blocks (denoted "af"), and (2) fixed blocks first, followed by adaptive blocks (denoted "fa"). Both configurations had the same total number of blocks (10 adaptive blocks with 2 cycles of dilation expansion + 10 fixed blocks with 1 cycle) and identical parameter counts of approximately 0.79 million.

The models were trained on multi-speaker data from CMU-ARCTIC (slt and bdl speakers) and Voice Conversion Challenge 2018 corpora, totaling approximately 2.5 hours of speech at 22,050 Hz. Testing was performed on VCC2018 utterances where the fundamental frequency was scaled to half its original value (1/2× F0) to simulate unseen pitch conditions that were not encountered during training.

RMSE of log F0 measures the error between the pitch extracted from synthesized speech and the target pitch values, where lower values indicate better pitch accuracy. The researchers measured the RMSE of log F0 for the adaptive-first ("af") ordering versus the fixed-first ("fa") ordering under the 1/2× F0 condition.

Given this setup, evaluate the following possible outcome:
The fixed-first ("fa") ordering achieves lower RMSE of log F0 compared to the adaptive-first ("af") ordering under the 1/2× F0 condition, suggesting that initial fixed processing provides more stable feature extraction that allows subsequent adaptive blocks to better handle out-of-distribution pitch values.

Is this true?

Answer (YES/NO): NO